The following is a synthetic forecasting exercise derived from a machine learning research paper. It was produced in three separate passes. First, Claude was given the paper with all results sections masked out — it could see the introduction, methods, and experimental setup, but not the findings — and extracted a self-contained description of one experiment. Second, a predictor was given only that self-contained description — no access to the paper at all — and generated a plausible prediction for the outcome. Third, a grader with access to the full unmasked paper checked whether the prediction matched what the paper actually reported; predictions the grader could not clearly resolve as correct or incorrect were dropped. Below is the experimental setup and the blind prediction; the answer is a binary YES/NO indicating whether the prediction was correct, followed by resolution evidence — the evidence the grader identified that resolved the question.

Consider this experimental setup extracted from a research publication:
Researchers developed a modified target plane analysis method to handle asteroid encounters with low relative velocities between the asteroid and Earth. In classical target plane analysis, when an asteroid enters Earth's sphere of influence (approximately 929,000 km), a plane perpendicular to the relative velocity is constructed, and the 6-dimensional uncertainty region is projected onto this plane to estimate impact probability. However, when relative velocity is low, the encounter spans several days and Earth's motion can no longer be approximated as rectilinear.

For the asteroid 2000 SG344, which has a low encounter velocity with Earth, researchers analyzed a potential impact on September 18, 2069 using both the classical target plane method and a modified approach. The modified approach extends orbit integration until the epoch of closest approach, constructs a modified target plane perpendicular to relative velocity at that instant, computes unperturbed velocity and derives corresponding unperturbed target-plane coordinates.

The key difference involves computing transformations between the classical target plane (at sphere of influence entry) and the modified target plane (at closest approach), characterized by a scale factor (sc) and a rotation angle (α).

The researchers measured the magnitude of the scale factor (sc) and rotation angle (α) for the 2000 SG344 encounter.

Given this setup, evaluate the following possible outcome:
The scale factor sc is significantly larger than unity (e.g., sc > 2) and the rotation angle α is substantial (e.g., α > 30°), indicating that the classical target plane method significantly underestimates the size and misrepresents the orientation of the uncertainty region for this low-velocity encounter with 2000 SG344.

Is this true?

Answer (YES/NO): NO